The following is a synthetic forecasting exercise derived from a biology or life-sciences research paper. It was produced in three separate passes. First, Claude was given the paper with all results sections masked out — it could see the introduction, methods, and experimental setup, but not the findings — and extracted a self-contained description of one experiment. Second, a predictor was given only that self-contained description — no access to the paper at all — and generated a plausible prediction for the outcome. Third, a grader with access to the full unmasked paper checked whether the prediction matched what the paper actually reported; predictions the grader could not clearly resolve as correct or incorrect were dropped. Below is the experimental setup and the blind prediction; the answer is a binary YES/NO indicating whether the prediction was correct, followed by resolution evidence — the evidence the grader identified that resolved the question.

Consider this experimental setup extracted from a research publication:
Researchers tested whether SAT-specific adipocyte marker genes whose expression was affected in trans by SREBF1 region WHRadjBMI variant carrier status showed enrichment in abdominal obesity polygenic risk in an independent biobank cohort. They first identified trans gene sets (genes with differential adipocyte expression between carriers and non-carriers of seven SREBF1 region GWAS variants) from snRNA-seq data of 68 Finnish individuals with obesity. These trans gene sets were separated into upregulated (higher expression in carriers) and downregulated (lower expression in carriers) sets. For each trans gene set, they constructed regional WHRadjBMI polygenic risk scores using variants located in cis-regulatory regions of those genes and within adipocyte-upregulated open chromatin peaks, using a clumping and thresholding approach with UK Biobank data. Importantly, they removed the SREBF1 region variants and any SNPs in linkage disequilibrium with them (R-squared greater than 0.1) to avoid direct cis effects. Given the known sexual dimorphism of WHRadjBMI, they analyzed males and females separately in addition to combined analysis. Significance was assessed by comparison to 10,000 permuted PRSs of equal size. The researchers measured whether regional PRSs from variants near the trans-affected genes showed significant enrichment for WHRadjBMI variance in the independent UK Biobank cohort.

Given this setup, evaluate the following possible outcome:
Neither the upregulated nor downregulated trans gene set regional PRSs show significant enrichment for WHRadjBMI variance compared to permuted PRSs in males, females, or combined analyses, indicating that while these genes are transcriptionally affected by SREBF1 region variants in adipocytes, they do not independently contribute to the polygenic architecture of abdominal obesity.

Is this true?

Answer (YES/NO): NO